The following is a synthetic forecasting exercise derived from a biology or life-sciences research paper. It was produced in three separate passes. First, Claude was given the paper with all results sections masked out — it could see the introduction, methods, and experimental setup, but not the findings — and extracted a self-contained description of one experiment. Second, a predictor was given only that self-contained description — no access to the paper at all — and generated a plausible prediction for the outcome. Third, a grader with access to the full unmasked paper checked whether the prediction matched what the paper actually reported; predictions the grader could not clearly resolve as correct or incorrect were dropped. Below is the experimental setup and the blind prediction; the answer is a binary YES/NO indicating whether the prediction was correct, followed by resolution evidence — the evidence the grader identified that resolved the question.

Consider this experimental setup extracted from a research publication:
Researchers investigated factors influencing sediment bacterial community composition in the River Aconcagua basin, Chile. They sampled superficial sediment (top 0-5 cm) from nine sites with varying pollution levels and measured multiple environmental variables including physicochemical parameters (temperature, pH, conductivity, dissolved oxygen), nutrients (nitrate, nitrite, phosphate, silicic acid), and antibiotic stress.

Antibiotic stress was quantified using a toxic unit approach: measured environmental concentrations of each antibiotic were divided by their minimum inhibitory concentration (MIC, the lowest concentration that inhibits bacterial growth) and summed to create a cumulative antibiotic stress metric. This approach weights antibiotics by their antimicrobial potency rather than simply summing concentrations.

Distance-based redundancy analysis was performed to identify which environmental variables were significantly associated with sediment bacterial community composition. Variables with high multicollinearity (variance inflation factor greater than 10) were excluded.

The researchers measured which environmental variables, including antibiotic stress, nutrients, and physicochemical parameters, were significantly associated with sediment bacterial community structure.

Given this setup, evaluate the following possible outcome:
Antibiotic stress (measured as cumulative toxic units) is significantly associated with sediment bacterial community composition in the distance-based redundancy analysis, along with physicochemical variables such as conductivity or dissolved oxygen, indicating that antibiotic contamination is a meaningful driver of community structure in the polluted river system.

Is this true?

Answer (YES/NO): NO